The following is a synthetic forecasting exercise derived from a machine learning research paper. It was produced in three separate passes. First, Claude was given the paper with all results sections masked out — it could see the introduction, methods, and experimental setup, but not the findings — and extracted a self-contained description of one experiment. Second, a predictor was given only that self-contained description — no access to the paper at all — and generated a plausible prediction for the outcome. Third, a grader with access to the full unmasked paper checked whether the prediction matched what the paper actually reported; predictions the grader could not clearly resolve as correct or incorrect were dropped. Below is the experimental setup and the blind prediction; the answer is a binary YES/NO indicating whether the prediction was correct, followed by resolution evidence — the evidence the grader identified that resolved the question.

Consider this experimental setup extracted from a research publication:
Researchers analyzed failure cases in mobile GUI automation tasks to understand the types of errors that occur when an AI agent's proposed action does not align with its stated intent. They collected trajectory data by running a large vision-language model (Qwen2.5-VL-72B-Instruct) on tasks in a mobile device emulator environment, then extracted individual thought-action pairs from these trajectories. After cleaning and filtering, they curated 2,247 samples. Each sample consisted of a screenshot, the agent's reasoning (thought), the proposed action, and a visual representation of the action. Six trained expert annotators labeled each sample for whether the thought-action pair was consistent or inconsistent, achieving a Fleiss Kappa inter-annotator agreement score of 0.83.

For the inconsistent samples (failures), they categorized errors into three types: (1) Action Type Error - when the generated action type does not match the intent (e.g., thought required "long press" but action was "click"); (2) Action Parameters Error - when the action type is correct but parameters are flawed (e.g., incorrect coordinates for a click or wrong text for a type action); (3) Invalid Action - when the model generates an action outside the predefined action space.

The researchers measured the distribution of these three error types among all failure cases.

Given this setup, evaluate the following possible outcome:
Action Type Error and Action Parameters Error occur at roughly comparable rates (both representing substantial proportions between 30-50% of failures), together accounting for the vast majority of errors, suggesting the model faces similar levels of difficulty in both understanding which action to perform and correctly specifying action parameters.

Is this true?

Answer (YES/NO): NO